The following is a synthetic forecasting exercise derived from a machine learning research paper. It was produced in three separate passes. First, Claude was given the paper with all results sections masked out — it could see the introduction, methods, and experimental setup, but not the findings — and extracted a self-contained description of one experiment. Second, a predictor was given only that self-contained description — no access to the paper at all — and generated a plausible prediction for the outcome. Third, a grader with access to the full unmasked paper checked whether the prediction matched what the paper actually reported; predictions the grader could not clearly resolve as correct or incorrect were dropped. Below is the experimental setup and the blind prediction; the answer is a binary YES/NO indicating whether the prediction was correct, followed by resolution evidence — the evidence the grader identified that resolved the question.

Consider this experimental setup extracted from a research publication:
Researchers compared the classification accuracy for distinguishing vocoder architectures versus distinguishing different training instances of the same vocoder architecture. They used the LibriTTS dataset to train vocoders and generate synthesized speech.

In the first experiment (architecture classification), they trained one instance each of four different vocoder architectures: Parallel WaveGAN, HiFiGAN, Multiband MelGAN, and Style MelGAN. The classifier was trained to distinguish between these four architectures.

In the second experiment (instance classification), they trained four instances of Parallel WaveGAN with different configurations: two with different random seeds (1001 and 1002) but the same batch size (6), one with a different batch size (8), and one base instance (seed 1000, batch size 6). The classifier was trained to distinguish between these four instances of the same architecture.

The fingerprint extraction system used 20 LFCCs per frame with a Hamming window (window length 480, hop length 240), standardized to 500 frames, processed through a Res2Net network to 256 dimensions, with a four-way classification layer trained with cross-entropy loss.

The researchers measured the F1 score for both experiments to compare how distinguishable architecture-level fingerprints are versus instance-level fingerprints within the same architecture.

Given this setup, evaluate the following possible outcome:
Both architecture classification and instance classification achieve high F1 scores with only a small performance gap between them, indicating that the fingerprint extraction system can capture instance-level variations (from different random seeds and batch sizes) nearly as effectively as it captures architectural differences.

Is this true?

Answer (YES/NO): NO